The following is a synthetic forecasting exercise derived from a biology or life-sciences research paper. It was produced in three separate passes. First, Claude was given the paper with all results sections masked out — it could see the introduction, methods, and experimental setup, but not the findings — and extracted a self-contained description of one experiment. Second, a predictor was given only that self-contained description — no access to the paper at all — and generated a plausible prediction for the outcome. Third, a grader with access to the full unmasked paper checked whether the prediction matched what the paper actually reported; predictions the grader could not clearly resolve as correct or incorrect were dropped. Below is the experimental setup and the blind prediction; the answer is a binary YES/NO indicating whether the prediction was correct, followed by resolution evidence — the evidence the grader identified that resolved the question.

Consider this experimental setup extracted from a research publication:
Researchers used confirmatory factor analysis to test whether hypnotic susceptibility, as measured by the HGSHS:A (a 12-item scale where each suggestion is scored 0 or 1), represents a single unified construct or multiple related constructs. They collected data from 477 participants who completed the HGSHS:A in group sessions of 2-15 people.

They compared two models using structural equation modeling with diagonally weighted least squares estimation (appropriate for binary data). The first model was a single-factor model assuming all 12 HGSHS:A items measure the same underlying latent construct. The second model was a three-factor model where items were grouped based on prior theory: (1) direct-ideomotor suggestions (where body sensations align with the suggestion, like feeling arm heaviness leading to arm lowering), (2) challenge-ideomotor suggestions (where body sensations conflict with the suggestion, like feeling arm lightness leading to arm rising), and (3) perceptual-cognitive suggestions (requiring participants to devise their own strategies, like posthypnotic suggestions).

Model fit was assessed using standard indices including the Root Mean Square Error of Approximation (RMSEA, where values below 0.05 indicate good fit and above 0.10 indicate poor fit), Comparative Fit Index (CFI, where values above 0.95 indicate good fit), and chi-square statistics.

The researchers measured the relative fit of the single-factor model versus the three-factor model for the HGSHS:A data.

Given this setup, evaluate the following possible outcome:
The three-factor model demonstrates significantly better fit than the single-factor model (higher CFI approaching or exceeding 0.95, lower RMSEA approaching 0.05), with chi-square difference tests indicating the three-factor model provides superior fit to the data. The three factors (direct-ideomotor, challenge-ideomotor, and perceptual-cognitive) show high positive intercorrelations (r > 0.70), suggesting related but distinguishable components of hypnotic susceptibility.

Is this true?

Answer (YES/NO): NO